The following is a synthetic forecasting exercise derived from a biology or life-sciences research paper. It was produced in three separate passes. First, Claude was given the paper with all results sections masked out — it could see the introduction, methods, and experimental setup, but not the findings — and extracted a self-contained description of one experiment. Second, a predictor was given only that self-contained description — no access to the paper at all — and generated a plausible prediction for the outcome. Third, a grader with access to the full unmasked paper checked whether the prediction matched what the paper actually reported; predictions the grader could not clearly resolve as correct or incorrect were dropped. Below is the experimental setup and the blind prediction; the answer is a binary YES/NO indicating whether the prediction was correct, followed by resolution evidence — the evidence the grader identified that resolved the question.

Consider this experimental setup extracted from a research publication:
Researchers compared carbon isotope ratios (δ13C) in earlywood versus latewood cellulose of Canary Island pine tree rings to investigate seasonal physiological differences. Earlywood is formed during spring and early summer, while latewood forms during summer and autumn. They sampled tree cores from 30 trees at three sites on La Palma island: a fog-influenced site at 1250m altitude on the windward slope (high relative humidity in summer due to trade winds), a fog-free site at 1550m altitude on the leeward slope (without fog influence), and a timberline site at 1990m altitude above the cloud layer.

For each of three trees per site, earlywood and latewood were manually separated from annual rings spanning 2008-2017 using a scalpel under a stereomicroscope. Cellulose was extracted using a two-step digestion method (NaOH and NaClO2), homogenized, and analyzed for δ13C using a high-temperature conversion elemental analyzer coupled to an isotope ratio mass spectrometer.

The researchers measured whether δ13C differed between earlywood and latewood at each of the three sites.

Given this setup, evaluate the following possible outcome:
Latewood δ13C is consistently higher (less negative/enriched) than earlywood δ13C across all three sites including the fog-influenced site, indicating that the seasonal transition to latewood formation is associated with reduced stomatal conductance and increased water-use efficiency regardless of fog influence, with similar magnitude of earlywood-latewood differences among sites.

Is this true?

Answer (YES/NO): NO